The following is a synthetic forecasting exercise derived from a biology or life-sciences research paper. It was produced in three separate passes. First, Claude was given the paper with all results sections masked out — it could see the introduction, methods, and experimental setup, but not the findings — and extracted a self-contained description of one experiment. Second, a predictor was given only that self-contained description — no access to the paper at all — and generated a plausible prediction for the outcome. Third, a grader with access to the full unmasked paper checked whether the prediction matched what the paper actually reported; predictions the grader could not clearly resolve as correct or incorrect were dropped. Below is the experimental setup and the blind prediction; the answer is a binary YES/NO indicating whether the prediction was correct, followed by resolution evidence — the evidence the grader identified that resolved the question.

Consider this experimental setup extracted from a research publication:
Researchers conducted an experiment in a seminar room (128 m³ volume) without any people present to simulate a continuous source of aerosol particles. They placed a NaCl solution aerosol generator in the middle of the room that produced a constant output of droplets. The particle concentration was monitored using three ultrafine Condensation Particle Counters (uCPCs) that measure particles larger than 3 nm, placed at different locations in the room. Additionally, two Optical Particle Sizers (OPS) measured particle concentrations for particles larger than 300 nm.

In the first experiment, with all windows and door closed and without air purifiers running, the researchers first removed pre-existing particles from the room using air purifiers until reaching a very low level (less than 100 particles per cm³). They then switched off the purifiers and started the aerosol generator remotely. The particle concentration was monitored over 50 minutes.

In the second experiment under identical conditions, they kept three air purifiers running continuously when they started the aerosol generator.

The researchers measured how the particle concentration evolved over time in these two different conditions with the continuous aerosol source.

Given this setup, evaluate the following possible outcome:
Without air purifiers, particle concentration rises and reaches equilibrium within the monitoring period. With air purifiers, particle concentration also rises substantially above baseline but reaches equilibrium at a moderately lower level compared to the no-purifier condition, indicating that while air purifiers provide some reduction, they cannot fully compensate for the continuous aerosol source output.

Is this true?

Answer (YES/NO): NO